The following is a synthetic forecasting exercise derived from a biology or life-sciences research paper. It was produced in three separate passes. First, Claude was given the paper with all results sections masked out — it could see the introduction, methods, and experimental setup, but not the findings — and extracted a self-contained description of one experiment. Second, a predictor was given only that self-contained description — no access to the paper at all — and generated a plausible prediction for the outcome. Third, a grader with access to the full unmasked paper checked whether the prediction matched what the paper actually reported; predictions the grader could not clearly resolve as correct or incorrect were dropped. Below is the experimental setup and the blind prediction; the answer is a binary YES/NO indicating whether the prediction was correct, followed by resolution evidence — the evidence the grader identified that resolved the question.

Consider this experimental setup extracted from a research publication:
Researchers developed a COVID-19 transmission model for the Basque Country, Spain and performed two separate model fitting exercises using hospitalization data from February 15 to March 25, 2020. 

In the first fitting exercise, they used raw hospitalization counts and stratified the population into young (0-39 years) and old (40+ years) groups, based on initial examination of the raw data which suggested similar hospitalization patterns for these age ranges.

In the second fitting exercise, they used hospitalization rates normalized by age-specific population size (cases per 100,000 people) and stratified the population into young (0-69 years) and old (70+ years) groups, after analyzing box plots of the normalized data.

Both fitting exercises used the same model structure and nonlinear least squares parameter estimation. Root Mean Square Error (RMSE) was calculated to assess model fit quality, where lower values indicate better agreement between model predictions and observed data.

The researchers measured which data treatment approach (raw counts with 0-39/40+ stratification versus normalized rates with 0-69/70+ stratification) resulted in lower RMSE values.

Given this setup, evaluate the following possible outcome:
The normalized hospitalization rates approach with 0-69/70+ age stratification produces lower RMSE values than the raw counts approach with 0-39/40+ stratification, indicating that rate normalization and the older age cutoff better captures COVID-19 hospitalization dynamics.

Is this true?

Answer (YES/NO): YES